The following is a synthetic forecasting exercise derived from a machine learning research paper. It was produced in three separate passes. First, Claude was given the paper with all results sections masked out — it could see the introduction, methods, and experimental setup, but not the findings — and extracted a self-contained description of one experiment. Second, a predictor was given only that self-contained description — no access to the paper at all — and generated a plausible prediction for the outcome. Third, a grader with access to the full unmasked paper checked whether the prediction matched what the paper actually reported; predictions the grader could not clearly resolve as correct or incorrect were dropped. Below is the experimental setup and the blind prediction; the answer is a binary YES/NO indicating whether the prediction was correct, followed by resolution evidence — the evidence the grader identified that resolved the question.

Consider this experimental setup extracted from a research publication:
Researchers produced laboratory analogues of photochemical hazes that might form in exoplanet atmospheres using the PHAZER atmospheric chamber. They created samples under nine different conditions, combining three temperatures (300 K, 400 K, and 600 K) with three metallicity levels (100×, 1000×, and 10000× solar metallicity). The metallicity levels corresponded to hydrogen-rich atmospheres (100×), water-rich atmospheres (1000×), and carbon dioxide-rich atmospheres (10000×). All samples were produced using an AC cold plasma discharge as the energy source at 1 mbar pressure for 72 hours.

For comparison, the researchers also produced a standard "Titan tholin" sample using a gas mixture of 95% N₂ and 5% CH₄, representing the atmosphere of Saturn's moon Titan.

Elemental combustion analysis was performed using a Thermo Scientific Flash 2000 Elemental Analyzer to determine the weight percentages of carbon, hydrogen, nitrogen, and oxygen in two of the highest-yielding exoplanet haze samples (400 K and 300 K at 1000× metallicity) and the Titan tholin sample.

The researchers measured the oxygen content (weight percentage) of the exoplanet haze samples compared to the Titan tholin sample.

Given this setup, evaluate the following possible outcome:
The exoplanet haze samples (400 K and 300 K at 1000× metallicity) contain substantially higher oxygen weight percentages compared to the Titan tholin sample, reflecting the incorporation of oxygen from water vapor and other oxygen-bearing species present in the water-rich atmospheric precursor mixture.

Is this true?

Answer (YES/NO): YES